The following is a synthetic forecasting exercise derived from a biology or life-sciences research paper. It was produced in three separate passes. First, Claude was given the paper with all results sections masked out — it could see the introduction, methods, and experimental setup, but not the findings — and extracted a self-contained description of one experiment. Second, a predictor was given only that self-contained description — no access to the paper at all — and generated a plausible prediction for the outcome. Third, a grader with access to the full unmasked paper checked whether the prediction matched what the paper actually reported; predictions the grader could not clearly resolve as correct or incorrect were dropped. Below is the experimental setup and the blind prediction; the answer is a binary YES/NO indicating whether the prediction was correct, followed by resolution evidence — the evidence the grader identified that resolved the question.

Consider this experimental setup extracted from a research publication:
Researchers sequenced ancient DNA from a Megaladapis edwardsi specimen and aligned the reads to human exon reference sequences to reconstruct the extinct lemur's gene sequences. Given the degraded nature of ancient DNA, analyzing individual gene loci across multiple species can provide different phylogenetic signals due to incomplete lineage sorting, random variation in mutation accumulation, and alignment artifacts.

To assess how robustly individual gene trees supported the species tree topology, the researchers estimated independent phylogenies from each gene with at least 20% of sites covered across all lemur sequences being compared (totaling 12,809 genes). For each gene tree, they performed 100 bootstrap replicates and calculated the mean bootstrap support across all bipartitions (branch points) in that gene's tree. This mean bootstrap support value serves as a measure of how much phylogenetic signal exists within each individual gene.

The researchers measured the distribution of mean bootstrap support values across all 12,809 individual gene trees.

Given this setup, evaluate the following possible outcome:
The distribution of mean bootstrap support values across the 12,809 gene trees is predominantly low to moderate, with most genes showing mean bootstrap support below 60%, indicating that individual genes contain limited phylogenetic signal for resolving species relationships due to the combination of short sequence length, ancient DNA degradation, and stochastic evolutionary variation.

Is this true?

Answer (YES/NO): NO